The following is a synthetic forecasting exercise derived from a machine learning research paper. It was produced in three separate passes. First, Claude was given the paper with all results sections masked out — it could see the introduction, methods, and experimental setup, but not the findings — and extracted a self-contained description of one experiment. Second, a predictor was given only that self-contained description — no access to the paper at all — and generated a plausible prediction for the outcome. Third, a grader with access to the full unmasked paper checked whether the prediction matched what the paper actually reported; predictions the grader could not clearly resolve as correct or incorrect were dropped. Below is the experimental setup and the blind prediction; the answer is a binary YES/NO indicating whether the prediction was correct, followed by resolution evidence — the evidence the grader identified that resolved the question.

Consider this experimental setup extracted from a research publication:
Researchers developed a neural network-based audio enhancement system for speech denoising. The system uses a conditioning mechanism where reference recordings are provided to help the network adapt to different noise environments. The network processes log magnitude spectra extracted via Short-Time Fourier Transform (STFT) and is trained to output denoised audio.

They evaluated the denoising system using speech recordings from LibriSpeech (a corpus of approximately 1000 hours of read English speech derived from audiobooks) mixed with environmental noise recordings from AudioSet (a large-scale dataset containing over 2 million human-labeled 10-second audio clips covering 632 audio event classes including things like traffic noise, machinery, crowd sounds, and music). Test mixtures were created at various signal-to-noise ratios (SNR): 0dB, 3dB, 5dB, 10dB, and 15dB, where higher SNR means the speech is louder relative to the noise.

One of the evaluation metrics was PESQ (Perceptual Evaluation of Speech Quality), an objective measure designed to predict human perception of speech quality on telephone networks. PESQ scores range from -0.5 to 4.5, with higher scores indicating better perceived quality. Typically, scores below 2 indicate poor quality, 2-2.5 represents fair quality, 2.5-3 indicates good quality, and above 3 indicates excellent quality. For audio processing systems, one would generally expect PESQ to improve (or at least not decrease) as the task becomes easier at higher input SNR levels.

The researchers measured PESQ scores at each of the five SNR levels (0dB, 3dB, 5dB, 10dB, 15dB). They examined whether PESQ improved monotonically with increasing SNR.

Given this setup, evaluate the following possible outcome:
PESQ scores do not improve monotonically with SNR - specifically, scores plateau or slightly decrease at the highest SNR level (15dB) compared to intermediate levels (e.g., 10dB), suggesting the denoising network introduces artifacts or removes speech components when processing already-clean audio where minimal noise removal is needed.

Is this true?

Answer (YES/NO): NO